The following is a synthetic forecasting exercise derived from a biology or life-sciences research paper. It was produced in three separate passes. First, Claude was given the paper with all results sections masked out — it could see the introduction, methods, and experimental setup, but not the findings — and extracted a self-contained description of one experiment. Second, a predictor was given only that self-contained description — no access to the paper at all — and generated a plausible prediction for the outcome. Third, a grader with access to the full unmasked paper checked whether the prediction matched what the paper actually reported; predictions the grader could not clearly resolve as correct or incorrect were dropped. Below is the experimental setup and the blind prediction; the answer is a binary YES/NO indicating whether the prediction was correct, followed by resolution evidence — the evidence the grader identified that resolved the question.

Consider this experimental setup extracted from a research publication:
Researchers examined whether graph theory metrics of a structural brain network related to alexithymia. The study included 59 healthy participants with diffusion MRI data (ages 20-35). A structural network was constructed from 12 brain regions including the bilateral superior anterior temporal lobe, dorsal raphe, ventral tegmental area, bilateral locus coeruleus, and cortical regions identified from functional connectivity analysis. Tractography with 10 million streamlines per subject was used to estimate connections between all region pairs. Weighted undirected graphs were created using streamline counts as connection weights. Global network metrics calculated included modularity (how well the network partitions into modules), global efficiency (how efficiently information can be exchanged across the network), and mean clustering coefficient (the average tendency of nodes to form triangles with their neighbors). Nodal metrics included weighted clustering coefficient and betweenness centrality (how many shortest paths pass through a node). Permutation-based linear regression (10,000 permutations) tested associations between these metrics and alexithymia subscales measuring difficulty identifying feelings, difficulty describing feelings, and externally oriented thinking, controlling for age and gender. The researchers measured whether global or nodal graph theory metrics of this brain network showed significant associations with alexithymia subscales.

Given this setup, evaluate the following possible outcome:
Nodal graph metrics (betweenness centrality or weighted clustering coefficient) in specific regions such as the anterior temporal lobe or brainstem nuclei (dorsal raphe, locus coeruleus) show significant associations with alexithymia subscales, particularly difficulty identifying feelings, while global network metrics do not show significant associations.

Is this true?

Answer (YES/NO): NO